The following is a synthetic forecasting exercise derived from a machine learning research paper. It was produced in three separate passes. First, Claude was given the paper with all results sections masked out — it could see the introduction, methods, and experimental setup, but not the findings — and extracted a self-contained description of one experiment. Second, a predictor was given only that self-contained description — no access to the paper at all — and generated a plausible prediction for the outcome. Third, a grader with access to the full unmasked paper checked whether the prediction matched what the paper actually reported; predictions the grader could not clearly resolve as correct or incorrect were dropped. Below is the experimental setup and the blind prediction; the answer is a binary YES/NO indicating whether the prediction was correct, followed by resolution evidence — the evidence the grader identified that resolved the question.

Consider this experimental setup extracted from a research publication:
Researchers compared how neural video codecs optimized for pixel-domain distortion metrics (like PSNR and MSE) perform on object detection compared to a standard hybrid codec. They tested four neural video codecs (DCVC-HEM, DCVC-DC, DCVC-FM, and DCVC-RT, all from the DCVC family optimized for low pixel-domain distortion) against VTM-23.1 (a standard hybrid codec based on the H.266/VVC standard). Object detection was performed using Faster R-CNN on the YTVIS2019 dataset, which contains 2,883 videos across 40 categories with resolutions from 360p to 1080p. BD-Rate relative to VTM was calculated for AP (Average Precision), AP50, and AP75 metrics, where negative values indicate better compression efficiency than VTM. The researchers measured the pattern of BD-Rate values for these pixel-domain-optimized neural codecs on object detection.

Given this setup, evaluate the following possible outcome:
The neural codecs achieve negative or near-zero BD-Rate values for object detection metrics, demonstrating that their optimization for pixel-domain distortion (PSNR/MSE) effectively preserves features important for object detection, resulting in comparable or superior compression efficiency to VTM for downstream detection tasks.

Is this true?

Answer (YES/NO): NO